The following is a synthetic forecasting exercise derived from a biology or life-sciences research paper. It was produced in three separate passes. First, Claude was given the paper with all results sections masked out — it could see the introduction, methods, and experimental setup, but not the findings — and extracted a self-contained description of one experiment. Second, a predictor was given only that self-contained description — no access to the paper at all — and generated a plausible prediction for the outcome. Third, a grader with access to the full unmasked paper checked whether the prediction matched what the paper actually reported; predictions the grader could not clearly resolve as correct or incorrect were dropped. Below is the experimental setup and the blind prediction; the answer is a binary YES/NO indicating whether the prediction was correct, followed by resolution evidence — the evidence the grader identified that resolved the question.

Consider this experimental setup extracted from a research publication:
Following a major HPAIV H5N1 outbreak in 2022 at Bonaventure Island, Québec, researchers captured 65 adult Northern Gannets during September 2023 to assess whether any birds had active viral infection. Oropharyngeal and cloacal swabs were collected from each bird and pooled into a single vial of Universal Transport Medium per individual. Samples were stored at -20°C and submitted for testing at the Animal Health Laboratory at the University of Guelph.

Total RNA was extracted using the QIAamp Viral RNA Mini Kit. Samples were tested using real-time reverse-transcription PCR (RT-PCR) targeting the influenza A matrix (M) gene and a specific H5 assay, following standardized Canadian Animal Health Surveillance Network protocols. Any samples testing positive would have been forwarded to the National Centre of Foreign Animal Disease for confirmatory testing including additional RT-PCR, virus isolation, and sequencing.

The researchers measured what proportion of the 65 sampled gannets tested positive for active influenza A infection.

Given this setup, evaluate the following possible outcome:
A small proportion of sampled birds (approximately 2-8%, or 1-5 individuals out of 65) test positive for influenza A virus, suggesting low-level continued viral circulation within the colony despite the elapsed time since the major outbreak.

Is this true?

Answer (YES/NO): NO